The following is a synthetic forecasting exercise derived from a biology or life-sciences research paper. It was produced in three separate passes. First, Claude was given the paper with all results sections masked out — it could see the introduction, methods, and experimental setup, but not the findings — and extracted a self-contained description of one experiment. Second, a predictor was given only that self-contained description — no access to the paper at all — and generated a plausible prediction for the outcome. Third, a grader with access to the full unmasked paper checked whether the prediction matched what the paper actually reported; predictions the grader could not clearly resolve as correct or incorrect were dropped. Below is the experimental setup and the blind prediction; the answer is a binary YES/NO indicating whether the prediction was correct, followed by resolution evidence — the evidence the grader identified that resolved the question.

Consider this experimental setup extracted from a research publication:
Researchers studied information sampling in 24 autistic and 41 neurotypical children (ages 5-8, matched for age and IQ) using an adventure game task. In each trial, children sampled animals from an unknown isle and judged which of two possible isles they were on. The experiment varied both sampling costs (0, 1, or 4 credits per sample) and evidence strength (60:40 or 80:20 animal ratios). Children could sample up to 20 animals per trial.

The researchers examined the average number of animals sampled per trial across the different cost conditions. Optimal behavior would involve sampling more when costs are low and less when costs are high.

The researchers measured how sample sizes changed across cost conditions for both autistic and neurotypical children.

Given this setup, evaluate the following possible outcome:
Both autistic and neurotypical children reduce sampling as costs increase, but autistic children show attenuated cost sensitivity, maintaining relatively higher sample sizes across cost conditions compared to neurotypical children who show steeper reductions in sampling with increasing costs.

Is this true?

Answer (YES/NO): NO